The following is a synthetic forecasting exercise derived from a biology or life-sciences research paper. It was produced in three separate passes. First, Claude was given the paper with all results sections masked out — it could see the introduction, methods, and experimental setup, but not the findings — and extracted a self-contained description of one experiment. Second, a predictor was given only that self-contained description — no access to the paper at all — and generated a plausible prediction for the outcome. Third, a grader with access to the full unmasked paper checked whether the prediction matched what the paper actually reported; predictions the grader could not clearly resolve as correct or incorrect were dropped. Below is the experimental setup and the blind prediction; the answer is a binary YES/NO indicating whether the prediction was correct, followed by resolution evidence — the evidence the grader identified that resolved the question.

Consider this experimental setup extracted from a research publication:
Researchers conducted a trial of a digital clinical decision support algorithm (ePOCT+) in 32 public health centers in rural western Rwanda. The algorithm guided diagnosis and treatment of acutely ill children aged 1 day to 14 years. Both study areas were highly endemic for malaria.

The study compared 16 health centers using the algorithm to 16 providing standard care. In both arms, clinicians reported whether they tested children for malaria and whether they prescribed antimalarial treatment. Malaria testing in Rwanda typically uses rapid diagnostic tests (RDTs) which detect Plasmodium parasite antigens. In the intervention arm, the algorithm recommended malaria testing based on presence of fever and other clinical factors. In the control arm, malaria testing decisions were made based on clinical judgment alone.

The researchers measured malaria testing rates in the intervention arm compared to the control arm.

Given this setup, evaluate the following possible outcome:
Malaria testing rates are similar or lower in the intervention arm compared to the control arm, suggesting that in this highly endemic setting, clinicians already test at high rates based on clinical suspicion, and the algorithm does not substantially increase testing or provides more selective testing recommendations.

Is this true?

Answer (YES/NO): NO